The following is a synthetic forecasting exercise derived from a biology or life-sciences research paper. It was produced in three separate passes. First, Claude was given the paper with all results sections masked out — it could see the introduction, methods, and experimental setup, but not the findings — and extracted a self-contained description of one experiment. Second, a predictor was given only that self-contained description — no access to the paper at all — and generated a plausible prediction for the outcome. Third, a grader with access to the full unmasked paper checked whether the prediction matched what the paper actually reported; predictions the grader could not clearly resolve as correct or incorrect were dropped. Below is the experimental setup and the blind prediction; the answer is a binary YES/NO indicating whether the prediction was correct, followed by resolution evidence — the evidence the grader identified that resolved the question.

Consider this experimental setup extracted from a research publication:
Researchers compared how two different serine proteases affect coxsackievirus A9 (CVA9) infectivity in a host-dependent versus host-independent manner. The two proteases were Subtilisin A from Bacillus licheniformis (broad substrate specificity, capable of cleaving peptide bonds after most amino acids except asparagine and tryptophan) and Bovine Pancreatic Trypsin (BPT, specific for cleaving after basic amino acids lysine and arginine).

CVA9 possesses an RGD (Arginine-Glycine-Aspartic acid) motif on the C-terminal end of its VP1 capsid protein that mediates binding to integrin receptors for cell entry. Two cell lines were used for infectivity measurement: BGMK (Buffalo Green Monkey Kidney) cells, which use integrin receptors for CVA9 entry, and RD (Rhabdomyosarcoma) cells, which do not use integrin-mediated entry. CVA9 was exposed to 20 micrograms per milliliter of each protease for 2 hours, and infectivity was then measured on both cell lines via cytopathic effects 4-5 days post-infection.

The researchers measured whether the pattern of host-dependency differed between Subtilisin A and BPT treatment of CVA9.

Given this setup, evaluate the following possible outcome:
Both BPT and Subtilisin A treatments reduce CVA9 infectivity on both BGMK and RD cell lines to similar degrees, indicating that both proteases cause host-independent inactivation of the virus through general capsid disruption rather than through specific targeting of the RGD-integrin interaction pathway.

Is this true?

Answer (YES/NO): NO